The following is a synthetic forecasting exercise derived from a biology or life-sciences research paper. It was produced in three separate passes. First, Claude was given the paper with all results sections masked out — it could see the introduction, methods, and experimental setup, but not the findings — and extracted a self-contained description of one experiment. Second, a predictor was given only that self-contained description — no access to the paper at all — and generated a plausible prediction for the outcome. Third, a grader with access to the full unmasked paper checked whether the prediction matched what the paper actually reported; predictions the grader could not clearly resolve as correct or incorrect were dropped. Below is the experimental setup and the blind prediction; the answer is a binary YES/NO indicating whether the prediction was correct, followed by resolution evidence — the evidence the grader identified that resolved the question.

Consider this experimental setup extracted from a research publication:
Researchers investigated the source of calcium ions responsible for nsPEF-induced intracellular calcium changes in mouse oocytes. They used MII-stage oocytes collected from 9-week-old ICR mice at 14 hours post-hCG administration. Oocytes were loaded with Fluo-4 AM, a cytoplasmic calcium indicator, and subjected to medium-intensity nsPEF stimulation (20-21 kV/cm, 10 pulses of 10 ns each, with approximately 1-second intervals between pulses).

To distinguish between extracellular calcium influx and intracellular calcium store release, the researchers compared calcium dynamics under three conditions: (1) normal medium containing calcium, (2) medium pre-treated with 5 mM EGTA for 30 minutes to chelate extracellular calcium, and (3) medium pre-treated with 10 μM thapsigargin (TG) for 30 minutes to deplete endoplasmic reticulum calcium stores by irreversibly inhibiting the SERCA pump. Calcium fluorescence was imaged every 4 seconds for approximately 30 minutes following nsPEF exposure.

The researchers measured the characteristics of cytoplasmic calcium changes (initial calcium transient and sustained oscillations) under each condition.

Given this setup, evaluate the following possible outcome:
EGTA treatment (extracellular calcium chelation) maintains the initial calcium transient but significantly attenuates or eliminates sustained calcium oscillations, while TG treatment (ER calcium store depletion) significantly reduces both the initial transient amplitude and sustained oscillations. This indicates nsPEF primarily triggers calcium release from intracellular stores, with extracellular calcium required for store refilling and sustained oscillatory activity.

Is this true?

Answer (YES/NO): NO